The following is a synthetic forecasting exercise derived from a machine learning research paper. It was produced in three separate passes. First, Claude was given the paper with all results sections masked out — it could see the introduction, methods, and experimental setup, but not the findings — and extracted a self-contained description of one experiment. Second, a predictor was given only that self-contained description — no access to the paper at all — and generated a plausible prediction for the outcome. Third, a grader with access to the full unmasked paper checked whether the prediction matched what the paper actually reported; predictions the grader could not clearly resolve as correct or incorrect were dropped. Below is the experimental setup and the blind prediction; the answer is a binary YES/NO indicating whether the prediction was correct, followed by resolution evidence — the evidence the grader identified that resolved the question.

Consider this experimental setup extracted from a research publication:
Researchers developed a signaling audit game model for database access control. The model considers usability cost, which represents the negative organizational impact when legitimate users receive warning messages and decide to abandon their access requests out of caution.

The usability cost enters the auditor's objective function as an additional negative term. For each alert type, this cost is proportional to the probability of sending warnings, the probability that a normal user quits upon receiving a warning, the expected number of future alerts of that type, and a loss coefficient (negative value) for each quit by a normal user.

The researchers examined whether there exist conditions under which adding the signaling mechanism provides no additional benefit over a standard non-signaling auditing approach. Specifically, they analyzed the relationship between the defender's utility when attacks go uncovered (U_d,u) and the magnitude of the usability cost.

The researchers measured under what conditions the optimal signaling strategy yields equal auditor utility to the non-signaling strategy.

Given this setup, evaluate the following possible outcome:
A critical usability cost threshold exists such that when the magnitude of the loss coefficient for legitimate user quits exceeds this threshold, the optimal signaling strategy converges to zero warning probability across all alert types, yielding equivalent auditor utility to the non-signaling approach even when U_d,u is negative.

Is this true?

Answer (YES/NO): YES